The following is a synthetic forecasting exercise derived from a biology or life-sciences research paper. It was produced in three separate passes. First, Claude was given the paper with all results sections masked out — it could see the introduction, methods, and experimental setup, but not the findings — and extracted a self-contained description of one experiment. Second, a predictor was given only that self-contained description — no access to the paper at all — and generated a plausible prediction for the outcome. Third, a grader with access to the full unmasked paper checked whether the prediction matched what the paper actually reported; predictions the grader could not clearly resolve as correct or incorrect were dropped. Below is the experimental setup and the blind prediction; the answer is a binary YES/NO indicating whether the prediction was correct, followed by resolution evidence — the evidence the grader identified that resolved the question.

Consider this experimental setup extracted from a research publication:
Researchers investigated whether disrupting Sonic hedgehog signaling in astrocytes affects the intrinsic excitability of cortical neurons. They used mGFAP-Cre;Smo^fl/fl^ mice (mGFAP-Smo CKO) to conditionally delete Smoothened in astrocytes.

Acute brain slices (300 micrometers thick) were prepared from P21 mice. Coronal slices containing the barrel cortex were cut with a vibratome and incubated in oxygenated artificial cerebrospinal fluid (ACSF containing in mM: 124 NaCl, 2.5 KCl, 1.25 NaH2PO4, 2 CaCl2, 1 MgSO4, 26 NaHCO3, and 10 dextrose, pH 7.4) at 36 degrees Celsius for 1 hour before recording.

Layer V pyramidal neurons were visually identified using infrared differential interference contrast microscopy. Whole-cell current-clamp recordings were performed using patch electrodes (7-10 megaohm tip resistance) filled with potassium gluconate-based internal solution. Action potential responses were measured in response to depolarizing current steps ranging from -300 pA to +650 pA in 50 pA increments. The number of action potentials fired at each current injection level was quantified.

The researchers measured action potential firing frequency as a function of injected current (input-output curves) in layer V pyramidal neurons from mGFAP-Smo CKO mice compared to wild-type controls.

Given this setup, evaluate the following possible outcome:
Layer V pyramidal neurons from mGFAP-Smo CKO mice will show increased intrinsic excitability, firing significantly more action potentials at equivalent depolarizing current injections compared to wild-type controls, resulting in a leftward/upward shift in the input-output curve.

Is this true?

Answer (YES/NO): YES